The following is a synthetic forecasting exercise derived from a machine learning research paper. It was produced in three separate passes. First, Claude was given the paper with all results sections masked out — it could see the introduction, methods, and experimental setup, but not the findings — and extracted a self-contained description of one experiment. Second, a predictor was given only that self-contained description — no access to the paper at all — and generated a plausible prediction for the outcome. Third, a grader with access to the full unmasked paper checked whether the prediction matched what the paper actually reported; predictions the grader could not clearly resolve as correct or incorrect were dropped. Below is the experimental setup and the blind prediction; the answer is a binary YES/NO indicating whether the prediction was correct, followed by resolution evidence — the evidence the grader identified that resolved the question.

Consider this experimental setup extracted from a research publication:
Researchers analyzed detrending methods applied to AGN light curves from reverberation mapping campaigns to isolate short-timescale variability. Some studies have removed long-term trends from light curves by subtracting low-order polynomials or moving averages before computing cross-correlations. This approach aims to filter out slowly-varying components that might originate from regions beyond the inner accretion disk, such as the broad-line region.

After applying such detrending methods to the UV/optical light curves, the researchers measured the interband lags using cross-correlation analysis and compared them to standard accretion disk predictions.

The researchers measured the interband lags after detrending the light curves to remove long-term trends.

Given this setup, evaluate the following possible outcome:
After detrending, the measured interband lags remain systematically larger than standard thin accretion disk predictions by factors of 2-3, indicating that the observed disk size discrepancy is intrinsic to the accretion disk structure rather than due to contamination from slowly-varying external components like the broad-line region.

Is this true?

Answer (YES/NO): NO